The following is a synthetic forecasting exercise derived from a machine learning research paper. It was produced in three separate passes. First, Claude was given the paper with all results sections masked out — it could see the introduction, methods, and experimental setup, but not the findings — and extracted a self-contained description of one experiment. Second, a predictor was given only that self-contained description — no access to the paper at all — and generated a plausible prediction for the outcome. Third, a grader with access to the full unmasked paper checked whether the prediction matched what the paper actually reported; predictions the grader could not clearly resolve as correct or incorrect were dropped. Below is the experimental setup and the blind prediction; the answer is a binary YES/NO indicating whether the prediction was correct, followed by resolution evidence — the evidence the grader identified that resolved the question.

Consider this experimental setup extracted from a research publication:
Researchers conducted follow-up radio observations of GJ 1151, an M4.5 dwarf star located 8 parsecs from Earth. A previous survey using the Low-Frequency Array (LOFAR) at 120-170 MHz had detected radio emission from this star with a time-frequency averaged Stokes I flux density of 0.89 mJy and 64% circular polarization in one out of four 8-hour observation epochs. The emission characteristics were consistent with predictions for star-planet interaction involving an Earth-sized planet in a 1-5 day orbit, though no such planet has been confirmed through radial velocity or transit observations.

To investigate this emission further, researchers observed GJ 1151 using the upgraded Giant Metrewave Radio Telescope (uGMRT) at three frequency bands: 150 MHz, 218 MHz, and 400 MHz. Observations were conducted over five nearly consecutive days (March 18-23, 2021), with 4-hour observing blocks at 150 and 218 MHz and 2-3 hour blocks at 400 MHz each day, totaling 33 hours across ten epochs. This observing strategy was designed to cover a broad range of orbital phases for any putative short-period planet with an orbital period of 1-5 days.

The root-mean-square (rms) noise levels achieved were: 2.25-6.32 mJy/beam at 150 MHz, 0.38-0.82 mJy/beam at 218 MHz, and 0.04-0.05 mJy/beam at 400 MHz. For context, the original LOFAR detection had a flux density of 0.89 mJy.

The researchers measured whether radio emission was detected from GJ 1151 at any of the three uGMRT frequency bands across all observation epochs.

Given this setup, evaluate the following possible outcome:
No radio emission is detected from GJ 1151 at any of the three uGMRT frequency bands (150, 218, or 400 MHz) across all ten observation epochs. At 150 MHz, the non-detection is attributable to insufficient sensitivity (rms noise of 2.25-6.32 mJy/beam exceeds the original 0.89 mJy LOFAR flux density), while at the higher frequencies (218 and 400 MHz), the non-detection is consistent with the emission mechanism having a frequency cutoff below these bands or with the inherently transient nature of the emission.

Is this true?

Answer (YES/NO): NO